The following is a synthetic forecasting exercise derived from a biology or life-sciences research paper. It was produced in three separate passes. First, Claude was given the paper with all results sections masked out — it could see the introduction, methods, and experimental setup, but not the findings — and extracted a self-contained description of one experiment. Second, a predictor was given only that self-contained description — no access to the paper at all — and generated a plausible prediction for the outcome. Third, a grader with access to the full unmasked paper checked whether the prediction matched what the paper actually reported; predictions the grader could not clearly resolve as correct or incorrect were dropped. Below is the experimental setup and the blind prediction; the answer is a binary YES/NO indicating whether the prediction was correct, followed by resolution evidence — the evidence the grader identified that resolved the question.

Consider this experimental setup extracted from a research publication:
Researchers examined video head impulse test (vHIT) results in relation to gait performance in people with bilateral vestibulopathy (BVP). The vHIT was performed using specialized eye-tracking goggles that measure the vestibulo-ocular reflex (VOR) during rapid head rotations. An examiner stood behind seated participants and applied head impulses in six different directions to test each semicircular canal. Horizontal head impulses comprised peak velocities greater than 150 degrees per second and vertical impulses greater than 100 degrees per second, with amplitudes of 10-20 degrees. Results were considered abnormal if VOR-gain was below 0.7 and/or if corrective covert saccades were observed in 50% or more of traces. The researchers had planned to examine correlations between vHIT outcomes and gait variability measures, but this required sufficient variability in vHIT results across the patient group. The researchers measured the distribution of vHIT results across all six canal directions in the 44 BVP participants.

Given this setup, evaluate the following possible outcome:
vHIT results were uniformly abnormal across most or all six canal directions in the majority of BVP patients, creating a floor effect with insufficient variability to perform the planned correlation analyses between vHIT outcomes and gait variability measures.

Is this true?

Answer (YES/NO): YES